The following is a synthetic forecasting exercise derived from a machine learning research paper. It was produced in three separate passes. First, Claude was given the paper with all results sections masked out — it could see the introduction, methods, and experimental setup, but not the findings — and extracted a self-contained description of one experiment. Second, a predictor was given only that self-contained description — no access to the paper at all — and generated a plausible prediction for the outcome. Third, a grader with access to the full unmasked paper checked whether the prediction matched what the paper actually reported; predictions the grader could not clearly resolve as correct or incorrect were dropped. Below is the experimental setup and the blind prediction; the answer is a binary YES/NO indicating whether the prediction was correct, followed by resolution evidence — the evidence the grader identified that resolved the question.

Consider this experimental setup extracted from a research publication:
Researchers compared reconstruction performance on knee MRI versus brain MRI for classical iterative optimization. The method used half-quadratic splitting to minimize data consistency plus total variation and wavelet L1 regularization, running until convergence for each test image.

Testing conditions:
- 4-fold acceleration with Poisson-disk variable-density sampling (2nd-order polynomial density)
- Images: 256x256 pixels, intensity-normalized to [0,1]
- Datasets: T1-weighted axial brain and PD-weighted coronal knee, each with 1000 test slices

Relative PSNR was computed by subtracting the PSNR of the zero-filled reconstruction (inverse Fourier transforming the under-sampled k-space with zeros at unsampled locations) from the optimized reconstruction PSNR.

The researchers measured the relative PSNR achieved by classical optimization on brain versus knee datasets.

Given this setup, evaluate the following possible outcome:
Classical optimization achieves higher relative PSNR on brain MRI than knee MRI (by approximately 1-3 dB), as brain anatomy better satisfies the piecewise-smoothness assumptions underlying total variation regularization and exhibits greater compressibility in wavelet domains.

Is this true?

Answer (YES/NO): NO